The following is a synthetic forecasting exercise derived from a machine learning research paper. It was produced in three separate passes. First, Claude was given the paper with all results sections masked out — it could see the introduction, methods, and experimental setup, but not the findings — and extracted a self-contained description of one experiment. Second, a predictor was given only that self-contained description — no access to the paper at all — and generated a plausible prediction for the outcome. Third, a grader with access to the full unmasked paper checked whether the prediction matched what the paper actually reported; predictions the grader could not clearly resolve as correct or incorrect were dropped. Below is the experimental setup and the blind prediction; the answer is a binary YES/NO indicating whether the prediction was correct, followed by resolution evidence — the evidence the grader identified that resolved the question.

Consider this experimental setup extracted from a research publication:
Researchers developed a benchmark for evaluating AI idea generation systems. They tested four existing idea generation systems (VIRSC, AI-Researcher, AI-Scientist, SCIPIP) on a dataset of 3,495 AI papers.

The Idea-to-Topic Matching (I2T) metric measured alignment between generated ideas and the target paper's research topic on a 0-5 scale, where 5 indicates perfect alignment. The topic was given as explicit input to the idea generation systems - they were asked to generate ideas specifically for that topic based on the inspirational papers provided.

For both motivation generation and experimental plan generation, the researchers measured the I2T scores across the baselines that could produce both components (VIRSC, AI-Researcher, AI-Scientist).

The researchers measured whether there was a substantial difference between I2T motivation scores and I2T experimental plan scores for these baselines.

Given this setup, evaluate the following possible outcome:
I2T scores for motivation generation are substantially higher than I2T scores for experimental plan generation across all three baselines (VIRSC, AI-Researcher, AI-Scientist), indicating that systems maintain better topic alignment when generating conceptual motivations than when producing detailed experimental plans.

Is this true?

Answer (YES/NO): NO